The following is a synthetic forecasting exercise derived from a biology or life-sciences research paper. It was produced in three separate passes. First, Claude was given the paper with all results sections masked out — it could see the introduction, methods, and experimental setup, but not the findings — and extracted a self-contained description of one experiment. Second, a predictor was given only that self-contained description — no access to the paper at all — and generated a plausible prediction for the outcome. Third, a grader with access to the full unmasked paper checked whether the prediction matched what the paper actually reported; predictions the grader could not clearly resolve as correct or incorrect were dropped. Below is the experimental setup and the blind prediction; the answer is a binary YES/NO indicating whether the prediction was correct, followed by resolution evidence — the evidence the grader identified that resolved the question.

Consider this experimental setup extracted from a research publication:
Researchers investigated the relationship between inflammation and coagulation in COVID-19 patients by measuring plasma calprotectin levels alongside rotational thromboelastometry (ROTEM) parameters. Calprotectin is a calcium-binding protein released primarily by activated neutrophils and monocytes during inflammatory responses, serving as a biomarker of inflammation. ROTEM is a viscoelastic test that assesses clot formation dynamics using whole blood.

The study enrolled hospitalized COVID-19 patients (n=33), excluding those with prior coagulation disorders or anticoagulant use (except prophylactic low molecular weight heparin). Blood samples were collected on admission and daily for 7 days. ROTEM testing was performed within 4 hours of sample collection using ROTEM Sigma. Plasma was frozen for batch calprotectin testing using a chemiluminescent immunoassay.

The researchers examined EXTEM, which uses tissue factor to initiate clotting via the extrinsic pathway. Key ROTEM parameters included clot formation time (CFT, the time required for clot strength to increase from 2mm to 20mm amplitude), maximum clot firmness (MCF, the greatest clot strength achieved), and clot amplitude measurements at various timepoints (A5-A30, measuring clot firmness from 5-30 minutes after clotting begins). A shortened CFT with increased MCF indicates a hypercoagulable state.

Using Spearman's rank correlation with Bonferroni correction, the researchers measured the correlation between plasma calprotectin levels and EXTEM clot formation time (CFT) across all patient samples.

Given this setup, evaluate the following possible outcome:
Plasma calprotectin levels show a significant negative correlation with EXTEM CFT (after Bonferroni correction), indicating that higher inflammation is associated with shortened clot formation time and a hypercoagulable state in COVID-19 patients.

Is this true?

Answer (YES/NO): NO